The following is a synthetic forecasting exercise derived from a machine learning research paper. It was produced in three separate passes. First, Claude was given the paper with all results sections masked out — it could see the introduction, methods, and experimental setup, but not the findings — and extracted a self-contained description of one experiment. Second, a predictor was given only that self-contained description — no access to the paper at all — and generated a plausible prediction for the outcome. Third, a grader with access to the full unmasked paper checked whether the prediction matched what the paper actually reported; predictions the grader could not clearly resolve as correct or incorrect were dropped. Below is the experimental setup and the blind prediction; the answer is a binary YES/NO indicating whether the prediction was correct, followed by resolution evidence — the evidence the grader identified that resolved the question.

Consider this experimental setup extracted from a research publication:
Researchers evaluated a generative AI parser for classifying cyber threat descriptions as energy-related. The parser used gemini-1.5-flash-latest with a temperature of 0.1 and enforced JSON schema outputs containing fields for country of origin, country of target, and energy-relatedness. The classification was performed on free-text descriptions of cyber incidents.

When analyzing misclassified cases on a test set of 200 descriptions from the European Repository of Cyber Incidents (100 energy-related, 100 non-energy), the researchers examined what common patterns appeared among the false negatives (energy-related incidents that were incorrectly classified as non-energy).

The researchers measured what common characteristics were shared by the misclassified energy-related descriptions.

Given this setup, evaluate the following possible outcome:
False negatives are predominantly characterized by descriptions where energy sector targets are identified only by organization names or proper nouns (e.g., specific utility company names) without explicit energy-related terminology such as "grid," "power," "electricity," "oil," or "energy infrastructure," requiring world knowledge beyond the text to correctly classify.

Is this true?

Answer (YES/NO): NO